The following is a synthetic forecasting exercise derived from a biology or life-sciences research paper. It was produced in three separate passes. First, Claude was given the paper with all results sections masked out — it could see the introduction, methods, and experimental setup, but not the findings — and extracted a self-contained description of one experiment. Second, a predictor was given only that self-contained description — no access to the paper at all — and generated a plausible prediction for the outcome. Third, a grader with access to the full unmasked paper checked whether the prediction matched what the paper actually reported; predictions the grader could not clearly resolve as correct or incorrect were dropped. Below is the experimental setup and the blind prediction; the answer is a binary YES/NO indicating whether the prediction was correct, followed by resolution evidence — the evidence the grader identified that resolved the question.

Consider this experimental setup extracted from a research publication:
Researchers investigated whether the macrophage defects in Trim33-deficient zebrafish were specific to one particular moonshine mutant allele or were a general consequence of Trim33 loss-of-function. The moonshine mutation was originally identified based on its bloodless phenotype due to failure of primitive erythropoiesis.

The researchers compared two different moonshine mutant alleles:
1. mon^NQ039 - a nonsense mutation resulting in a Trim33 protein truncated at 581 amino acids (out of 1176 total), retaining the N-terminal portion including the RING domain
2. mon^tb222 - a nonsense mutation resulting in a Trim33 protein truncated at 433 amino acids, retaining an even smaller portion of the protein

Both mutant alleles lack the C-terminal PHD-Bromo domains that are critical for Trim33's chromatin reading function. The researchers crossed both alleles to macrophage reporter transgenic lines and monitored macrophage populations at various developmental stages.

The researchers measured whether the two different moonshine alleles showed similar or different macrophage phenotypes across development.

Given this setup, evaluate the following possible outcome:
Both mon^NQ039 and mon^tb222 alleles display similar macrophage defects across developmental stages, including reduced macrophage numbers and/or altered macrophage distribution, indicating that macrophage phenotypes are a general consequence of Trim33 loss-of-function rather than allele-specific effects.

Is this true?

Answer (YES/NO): YES